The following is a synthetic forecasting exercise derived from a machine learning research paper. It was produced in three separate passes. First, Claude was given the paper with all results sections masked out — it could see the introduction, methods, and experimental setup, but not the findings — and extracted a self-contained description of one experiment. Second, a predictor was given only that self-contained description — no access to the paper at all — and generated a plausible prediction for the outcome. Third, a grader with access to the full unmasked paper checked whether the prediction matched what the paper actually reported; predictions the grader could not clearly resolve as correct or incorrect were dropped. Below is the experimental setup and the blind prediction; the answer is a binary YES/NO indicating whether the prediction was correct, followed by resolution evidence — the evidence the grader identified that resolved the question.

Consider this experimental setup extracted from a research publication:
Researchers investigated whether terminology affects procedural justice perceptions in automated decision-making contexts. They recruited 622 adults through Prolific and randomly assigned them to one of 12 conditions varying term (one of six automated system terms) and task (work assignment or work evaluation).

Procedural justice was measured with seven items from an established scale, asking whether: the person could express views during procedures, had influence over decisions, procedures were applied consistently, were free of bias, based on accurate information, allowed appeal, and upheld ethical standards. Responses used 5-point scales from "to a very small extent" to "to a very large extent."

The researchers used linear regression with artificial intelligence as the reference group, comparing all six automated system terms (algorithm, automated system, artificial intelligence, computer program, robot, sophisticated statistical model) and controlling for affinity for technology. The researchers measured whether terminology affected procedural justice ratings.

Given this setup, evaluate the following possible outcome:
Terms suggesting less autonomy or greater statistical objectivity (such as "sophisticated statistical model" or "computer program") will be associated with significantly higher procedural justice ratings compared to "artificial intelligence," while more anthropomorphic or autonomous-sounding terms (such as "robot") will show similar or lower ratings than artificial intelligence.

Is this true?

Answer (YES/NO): NO